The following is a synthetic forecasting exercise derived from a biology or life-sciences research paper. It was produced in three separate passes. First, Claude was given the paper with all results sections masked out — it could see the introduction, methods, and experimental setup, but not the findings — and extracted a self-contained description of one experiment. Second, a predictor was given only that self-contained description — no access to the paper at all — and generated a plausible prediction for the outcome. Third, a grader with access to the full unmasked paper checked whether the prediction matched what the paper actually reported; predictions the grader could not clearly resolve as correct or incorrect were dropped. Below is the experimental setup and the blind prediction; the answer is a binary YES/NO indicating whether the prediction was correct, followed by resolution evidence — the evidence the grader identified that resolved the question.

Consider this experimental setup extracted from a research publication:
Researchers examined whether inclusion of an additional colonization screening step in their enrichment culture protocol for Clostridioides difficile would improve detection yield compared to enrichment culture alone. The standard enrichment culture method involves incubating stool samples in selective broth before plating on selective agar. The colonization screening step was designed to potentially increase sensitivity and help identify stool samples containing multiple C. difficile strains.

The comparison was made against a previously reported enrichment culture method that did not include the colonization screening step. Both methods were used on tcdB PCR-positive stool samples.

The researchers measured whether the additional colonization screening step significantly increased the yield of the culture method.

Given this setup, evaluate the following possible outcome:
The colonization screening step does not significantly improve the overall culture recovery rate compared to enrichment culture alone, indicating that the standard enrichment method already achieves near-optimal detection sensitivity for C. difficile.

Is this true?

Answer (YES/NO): YES